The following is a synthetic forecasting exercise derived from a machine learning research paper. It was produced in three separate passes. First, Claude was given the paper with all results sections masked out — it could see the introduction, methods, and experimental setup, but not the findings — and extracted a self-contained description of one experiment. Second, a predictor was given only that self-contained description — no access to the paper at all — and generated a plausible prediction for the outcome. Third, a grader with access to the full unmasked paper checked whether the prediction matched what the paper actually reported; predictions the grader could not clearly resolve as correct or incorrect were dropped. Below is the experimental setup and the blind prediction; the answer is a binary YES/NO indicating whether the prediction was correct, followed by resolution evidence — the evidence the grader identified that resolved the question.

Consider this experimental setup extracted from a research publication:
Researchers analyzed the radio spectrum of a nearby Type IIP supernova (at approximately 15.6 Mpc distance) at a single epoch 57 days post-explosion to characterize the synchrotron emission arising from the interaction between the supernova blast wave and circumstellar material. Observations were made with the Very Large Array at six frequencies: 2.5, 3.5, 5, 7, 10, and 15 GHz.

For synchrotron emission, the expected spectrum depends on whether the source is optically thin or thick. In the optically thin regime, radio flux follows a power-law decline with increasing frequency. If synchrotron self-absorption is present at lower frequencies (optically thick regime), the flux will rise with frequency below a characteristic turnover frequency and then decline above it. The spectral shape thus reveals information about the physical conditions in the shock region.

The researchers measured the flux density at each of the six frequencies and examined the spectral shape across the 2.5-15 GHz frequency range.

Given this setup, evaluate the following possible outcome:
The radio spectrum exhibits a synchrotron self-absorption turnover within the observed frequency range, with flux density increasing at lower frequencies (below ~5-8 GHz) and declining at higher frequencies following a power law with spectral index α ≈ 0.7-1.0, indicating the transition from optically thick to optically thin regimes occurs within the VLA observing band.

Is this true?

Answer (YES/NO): YES